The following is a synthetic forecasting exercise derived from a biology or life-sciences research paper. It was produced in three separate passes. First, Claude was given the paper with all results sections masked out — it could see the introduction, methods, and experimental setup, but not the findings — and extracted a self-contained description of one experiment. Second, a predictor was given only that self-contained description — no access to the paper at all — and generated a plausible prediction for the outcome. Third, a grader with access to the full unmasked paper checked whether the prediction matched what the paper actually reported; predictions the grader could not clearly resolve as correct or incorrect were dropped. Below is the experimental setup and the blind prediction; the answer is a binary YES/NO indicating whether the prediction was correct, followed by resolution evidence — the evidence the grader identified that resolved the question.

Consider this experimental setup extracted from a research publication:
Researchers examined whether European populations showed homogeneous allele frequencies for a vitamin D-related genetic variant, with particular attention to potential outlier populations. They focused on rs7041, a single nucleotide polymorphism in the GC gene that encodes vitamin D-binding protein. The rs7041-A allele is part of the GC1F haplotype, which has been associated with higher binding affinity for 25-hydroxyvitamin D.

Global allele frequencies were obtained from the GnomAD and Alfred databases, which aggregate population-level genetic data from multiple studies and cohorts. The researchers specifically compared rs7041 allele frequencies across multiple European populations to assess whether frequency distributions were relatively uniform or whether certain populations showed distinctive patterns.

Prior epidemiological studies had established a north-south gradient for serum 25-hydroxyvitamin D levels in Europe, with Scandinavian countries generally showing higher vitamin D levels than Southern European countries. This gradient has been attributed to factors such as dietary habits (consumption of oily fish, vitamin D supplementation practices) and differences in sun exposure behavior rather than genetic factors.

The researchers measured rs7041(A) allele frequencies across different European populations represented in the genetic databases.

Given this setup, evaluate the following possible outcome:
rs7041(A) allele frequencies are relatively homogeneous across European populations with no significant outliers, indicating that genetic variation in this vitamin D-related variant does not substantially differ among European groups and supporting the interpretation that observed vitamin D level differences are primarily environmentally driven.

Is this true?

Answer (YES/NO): NO